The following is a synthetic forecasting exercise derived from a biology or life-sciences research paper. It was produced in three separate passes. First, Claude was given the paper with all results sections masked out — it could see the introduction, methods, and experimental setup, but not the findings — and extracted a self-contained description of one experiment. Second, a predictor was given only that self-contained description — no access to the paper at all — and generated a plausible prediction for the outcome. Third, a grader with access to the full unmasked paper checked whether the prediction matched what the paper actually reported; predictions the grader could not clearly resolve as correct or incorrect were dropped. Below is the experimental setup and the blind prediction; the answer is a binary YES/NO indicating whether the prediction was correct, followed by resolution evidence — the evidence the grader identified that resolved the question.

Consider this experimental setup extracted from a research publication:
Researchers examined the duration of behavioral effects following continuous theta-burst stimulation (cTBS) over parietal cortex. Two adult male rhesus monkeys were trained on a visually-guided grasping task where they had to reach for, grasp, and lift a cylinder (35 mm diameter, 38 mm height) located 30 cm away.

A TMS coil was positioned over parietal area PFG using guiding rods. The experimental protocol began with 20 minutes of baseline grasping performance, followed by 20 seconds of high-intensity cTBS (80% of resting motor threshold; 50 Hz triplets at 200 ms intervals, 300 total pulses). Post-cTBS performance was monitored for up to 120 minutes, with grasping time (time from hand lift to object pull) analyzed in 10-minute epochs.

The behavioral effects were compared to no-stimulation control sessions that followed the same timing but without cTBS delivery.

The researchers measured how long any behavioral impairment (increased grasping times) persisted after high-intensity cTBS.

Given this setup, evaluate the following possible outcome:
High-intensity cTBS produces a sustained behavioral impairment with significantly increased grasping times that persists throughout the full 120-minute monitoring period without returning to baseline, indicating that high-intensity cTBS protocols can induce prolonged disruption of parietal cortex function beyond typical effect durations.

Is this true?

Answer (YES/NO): YES